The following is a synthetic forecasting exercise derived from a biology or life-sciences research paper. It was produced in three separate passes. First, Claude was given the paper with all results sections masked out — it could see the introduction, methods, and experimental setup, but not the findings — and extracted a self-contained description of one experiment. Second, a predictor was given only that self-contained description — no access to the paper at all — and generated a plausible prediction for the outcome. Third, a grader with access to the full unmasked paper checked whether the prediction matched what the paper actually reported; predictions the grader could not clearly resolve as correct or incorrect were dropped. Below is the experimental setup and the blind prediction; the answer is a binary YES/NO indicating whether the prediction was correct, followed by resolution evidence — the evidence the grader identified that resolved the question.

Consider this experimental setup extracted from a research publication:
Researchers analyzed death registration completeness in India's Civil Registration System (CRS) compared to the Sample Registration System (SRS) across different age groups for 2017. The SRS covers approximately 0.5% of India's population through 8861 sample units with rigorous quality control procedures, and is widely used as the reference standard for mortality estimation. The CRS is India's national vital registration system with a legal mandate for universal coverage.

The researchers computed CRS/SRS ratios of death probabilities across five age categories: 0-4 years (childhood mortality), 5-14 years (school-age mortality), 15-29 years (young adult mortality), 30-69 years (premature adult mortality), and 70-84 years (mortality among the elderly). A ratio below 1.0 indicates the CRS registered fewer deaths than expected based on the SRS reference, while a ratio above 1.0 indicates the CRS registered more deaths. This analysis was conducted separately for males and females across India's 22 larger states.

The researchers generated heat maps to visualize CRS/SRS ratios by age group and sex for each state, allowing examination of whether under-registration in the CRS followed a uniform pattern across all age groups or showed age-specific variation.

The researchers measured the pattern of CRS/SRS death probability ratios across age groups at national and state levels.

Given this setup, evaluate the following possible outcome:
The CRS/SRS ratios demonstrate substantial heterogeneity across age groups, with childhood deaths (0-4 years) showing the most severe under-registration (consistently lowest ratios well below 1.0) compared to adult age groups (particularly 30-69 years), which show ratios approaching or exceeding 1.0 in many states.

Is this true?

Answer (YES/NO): YES